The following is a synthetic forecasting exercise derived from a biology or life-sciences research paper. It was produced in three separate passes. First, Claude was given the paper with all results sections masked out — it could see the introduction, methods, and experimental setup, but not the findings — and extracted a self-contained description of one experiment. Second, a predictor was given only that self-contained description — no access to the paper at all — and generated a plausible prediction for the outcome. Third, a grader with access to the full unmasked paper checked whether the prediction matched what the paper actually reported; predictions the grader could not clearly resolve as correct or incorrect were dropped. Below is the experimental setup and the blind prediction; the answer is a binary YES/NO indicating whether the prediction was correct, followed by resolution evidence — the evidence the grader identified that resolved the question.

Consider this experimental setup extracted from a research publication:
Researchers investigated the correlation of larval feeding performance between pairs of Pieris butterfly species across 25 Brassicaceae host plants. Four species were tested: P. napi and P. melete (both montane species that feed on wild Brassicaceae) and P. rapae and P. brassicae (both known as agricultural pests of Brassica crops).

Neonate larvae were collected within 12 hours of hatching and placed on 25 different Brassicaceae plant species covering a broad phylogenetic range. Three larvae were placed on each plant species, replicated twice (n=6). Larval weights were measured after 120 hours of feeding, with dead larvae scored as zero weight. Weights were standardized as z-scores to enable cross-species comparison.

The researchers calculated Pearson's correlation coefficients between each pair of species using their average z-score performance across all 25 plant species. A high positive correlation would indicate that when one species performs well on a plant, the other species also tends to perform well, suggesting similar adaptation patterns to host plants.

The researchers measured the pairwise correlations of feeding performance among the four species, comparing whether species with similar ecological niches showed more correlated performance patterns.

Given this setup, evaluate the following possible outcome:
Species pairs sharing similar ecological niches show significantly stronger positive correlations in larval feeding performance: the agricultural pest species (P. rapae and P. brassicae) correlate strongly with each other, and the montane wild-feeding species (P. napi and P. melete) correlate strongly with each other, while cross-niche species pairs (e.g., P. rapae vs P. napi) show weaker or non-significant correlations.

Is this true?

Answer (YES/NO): YES